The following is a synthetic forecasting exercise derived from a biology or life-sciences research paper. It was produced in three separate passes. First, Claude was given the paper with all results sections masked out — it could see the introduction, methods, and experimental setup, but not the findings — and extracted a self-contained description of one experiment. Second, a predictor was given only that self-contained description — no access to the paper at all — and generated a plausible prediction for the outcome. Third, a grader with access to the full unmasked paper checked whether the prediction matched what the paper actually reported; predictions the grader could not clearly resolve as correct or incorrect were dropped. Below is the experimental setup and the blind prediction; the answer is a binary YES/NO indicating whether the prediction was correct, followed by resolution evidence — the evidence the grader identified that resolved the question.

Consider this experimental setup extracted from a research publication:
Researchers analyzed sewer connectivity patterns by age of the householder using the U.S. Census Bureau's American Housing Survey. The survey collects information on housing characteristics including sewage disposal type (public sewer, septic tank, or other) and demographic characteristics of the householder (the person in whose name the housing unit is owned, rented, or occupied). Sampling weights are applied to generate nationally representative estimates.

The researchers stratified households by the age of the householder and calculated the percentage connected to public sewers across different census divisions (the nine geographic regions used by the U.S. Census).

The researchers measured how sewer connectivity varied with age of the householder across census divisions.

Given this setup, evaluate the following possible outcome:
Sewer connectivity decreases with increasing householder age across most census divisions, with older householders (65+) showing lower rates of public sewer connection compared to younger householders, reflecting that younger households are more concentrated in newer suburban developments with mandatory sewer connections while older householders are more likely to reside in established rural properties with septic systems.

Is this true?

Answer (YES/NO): YES